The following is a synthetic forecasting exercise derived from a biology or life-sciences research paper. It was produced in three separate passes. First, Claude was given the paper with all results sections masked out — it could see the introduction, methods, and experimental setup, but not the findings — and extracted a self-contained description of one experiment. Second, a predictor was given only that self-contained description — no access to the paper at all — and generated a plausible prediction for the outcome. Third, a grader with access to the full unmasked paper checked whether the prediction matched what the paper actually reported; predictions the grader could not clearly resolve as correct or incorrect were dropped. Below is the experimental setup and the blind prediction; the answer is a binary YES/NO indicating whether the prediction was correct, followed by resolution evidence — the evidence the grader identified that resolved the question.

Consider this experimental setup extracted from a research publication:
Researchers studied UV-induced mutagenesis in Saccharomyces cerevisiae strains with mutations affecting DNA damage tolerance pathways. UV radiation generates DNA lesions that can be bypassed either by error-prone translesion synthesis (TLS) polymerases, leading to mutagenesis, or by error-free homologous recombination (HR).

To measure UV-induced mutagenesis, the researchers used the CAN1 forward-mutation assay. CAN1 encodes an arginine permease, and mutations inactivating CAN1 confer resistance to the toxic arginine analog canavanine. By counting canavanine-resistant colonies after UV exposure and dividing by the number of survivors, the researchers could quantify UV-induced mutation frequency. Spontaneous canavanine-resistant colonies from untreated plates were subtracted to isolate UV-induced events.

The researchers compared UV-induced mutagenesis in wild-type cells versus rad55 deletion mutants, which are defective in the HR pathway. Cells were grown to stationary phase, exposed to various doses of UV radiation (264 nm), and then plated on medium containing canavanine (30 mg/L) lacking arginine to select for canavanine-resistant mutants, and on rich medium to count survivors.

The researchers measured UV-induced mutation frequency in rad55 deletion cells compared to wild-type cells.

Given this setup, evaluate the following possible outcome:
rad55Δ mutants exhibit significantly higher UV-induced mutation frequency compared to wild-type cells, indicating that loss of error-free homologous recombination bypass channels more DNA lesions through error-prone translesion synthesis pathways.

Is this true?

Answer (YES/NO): YES